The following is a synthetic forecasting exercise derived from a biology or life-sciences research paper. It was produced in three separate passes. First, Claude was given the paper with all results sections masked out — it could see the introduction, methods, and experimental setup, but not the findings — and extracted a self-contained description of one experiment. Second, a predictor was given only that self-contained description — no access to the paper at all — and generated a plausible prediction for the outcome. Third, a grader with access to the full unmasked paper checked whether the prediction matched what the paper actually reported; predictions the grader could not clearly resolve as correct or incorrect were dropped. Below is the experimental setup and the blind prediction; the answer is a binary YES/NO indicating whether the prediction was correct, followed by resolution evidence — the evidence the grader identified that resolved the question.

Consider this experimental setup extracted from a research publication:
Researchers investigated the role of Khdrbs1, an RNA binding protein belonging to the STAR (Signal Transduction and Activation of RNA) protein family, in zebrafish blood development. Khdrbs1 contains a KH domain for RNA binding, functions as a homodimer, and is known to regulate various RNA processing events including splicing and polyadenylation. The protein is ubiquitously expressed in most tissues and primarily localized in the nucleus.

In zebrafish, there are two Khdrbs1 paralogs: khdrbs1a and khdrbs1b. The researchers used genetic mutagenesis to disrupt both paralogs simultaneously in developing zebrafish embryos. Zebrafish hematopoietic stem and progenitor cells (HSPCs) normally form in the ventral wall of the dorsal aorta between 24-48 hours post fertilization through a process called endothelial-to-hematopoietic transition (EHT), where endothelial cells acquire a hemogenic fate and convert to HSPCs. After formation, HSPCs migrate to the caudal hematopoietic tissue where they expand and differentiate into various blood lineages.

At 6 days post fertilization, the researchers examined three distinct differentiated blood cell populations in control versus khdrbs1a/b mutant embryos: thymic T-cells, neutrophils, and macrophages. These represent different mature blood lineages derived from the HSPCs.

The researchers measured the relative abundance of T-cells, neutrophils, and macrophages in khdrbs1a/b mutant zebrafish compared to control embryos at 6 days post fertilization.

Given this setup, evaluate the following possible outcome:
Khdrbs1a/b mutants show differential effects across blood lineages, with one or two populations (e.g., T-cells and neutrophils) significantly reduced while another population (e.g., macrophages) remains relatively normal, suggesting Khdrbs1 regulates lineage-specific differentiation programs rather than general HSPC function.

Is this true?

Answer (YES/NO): YES